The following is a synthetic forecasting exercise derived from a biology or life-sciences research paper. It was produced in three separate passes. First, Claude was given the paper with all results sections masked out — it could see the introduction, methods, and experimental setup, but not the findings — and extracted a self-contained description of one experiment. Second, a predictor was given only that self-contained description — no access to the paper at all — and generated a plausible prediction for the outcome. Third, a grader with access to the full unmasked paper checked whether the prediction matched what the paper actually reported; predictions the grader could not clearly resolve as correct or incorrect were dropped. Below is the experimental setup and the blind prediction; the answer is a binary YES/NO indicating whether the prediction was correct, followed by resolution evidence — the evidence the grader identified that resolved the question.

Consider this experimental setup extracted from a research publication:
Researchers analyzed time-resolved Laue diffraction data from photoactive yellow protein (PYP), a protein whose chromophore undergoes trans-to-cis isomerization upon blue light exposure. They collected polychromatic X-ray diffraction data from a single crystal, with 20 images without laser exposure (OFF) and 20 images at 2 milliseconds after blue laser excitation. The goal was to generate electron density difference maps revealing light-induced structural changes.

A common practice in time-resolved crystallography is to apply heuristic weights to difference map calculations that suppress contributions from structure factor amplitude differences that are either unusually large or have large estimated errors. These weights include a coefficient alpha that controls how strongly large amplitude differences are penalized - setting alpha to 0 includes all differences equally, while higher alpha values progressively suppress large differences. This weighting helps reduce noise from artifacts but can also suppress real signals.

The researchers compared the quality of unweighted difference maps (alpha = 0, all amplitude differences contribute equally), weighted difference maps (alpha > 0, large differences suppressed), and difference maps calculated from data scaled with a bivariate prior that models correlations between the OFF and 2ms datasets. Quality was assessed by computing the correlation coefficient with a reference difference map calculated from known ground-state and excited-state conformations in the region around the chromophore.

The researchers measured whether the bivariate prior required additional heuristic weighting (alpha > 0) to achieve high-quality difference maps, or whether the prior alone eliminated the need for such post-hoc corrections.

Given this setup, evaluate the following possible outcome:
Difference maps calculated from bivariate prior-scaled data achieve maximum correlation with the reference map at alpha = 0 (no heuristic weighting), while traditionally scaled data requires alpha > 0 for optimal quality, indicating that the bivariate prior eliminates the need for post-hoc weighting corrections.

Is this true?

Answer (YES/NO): YES